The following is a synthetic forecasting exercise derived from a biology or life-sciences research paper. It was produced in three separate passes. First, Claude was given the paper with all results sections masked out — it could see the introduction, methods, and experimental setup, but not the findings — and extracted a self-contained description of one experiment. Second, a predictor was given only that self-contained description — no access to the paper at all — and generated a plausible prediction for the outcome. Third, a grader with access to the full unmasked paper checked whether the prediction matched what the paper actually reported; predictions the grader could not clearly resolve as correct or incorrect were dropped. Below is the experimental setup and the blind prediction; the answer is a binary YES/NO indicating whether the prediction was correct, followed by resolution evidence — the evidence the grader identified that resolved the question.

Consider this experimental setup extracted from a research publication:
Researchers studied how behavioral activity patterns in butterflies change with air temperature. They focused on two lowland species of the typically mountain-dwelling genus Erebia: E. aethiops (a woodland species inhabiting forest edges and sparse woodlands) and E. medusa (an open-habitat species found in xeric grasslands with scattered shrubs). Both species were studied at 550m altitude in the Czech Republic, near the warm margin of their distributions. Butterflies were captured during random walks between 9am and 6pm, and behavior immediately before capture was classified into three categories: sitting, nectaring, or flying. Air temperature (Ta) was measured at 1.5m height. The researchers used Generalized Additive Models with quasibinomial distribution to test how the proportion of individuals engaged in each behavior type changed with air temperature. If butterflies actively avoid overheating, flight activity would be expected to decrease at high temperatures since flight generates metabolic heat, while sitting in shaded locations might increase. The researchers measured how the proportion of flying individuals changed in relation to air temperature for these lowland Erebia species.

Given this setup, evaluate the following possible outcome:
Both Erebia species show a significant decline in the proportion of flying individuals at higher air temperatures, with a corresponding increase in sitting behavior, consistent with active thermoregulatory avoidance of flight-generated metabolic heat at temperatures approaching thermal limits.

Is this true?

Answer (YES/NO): NO